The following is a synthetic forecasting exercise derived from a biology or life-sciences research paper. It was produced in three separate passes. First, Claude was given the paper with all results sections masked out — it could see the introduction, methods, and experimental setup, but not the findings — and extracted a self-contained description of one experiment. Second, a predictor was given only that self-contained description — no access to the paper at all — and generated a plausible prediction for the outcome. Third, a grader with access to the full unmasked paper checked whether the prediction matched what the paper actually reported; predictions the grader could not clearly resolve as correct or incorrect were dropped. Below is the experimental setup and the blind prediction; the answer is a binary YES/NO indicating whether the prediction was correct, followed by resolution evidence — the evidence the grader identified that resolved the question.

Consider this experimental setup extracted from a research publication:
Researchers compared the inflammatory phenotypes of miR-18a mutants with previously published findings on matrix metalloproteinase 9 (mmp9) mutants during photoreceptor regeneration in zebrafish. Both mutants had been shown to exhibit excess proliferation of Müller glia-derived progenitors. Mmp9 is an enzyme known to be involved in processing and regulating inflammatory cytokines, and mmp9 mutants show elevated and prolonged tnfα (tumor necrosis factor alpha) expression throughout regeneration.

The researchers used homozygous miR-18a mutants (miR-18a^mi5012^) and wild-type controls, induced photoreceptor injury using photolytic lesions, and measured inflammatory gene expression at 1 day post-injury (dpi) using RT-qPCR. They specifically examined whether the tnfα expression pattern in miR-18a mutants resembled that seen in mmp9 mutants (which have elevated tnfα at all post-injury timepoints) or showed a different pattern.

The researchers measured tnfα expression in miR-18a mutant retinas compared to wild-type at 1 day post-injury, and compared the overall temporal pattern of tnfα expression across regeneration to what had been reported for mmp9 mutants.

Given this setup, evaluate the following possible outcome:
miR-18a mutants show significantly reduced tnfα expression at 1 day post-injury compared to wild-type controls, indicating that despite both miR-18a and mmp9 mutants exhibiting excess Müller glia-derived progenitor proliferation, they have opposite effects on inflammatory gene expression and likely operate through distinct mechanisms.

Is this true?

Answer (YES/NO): NO